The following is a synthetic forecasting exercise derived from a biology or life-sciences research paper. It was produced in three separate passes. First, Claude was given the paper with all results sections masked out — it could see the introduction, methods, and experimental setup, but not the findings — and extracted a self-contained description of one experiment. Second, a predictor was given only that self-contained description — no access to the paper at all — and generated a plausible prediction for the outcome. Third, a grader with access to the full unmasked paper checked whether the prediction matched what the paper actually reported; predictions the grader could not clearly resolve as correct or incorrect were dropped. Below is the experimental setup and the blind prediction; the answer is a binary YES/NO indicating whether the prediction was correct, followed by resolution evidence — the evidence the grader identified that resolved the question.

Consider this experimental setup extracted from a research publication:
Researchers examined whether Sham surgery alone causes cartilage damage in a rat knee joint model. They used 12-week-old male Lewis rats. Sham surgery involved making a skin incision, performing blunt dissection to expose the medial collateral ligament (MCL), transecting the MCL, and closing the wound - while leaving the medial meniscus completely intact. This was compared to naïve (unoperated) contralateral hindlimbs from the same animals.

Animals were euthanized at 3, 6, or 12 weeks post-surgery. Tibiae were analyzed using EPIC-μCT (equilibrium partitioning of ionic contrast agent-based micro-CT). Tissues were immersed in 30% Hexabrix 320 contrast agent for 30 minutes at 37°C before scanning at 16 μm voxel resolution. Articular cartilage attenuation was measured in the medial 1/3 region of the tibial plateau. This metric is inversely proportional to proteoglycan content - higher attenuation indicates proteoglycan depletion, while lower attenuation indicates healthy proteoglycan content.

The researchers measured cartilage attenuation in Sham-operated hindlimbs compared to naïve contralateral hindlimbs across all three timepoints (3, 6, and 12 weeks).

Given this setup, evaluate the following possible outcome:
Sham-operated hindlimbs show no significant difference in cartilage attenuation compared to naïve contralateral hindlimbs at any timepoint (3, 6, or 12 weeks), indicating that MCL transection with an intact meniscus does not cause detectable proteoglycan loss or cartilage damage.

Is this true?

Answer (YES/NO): YES